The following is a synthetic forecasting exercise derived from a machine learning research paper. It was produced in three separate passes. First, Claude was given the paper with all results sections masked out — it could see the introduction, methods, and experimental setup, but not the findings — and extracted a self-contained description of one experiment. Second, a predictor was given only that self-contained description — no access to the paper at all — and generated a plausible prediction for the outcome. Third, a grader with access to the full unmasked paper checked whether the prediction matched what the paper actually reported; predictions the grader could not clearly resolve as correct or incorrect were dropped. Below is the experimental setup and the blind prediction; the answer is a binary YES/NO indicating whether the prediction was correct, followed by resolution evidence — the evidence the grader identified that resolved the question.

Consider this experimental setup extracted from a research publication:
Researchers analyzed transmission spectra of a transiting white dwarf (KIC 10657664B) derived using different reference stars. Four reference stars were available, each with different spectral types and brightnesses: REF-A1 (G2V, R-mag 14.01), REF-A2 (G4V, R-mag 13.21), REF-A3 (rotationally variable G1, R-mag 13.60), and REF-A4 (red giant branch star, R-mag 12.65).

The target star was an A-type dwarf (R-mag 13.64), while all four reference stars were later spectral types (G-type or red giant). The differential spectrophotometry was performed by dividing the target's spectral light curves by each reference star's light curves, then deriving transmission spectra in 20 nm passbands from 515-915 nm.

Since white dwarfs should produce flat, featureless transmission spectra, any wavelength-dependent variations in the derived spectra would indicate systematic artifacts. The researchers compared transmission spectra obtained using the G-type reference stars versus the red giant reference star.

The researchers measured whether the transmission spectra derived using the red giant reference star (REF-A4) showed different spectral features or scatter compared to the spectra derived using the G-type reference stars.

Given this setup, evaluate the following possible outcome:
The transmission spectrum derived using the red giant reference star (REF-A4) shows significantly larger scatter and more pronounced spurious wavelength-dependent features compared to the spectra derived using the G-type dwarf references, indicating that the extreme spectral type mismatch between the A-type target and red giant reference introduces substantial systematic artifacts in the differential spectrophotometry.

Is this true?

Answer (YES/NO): NO